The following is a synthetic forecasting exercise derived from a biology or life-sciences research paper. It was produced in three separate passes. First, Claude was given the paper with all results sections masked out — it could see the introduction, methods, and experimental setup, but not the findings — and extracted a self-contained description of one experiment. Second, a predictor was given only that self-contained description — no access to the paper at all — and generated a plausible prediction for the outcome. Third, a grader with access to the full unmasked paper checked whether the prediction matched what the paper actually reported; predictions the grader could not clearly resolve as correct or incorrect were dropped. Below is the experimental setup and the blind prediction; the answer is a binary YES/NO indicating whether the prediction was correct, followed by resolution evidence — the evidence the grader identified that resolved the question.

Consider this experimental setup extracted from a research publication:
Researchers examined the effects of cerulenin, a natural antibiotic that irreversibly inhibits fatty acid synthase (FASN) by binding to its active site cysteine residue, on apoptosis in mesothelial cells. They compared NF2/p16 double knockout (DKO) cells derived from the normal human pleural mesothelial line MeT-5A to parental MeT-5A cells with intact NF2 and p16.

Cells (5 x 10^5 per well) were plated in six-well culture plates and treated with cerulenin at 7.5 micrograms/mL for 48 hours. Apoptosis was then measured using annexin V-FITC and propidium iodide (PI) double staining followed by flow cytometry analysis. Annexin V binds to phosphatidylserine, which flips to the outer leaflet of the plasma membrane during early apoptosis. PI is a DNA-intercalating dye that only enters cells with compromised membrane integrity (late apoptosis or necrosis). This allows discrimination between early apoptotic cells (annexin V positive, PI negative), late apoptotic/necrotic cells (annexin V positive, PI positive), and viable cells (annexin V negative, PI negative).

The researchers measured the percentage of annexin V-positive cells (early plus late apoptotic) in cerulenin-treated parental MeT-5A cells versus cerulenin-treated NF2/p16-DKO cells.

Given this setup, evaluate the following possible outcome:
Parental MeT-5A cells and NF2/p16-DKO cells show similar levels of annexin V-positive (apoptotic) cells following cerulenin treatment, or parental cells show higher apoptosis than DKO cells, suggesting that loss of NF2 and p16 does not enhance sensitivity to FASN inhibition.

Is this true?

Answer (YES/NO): NO